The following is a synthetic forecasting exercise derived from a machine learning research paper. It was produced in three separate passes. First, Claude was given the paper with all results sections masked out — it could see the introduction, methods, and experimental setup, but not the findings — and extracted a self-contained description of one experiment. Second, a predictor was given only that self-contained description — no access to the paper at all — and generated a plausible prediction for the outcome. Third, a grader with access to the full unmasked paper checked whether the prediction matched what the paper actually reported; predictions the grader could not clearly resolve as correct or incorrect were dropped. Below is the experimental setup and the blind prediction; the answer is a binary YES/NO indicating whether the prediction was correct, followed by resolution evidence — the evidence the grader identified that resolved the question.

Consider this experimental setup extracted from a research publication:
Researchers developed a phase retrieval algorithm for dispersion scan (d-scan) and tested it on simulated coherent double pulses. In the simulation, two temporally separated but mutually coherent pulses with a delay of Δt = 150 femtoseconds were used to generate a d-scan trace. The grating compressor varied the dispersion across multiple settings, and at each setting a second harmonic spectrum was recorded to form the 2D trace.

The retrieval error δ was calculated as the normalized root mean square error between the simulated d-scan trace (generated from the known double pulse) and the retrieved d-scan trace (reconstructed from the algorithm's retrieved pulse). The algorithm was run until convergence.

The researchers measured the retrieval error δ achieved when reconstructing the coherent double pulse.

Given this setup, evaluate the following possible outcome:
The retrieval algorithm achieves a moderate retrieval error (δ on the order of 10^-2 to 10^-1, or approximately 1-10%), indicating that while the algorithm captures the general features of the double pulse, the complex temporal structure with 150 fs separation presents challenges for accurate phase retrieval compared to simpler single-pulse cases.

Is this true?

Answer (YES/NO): NO